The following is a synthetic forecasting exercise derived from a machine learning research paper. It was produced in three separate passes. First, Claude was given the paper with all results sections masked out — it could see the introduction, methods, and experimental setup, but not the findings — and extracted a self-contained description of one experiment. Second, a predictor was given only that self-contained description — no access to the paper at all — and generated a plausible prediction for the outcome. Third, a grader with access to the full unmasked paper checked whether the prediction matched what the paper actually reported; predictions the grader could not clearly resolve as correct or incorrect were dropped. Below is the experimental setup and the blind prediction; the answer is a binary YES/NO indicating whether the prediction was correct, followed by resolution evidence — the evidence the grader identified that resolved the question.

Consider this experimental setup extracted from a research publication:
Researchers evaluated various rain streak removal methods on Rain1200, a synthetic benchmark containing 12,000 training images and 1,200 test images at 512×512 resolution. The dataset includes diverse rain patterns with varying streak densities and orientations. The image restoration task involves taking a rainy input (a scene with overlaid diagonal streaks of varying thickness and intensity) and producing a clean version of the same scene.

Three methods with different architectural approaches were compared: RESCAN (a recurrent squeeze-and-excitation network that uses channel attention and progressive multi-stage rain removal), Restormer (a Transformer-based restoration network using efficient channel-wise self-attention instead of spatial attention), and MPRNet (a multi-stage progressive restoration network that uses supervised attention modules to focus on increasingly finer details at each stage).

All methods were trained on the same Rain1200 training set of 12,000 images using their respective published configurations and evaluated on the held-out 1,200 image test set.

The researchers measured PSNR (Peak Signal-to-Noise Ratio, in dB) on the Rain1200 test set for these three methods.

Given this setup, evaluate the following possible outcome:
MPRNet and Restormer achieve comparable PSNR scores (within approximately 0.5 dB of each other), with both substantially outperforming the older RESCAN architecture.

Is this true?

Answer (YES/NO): NO